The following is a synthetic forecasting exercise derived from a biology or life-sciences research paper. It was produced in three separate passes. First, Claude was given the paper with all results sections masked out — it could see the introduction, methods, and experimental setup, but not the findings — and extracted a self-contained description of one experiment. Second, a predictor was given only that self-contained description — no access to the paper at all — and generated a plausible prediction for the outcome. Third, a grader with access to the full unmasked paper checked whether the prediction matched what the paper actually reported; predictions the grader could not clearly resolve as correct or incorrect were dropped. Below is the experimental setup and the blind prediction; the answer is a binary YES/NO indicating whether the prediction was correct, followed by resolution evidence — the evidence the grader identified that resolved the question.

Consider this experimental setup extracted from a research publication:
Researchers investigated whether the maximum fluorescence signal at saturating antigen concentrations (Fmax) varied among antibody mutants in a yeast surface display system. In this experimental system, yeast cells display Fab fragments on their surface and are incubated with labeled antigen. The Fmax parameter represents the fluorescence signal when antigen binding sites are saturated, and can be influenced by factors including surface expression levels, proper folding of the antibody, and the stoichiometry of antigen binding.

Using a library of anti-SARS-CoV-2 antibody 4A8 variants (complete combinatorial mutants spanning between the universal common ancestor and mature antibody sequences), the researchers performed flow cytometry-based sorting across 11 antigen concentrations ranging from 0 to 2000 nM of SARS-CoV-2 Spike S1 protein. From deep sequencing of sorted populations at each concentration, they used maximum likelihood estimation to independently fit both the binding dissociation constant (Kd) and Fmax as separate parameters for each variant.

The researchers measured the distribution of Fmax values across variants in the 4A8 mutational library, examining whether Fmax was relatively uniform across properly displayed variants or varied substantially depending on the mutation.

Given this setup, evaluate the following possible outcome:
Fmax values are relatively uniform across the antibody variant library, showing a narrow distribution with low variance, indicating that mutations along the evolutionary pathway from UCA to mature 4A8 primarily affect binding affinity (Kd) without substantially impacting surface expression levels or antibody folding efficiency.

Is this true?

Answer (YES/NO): NO